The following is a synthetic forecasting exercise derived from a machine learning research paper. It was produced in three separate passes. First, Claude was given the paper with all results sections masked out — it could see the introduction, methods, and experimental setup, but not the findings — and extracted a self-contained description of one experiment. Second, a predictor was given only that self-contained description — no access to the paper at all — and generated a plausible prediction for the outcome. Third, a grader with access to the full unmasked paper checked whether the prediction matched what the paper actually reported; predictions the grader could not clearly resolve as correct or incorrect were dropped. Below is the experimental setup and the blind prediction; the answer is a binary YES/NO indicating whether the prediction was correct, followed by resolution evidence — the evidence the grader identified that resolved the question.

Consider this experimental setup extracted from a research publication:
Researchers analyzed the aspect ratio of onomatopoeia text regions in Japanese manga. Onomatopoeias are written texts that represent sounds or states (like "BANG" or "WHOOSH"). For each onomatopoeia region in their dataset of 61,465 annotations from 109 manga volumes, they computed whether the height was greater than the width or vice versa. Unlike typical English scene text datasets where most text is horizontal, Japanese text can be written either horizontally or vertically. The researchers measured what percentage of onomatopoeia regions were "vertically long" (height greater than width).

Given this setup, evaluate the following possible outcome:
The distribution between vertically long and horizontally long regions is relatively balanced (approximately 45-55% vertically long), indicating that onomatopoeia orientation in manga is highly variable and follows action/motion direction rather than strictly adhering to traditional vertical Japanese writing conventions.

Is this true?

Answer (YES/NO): NO